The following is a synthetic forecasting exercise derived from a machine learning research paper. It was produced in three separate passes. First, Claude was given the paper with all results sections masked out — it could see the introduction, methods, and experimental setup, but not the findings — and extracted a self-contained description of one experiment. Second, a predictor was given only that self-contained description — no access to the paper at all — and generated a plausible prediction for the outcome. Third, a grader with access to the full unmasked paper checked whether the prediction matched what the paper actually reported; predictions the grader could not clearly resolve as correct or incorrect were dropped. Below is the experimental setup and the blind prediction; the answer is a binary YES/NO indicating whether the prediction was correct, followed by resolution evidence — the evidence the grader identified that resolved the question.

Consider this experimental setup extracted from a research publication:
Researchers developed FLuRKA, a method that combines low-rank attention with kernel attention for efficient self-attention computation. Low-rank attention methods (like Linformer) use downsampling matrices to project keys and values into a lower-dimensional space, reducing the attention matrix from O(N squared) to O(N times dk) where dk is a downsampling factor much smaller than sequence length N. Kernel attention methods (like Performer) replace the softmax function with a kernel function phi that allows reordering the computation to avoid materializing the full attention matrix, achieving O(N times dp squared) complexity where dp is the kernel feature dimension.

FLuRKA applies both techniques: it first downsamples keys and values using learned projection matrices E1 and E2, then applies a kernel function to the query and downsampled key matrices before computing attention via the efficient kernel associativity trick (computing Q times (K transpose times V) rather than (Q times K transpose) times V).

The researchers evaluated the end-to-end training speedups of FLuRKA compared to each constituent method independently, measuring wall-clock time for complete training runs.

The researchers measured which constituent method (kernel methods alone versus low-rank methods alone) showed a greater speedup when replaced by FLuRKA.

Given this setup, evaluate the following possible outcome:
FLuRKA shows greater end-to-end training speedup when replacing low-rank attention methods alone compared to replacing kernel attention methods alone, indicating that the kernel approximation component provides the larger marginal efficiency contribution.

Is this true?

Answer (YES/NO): YES